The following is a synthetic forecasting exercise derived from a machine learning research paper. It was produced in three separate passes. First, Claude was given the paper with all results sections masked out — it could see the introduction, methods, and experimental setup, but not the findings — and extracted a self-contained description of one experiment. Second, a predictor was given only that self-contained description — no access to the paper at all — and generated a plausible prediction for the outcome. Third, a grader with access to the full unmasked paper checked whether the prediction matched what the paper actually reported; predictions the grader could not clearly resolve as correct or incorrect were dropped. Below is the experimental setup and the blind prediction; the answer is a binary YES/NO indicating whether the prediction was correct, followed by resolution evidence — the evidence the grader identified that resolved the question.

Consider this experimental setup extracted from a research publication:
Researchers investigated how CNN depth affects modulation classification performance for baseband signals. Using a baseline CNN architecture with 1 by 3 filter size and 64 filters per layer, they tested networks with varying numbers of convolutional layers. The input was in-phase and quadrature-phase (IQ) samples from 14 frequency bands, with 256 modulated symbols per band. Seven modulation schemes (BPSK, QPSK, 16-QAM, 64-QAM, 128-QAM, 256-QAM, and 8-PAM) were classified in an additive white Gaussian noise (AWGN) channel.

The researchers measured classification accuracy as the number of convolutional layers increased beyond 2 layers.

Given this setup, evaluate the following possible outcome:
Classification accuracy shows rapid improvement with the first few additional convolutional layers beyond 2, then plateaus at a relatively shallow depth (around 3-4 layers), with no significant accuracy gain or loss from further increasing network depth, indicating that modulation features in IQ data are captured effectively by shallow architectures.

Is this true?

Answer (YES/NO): NO